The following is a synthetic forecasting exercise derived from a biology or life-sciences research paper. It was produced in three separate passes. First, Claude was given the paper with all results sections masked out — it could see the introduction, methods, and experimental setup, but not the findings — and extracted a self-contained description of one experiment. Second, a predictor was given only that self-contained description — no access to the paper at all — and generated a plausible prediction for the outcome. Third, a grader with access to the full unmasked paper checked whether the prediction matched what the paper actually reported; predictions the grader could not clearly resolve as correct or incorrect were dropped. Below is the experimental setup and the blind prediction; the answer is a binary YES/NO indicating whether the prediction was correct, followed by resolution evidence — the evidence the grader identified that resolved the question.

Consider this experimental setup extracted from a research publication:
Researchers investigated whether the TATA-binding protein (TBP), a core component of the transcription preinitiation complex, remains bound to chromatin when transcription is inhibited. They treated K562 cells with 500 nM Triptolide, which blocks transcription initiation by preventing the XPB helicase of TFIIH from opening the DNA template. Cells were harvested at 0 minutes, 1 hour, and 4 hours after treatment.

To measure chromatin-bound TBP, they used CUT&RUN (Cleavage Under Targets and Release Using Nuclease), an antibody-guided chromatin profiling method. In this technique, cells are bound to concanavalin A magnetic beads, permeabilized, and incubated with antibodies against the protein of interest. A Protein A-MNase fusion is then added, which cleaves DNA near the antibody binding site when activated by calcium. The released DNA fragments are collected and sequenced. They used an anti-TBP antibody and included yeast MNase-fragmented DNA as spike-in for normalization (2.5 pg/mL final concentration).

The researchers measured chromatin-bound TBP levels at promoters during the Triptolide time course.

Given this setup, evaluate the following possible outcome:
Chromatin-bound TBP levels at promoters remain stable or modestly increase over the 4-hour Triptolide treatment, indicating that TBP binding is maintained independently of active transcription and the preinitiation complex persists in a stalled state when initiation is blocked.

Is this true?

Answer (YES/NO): YES